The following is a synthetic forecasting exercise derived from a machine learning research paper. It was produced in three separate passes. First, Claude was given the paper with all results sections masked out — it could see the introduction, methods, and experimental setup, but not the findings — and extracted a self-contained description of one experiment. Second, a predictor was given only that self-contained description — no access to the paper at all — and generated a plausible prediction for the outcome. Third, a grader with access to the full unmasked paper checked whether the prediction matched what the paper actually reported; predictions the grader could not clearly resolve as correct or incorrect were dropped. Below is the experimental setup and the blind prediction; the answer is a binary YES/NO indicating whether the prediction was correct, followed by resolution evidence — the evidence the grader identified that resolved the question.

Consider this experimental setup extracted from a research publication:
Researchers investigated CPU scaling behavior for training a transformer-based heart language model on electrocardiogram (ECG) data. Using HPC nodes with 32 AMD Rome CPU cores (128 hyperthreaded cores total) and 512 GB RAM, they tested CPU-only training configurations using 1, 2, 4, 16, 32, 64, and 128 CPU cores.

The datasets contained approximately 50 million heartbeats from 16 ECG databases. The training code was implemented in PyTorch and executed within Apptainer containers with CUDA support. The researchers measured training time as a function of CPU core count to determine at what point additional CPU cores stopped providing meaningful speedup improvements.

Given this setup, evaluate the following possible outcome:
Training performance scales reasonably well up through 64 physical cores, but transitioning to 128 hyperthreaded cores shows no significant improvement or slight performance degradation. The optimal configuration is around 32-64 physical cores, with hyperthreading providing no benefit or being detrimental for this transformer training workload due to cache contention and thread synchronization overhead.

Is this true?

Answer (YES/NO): NO